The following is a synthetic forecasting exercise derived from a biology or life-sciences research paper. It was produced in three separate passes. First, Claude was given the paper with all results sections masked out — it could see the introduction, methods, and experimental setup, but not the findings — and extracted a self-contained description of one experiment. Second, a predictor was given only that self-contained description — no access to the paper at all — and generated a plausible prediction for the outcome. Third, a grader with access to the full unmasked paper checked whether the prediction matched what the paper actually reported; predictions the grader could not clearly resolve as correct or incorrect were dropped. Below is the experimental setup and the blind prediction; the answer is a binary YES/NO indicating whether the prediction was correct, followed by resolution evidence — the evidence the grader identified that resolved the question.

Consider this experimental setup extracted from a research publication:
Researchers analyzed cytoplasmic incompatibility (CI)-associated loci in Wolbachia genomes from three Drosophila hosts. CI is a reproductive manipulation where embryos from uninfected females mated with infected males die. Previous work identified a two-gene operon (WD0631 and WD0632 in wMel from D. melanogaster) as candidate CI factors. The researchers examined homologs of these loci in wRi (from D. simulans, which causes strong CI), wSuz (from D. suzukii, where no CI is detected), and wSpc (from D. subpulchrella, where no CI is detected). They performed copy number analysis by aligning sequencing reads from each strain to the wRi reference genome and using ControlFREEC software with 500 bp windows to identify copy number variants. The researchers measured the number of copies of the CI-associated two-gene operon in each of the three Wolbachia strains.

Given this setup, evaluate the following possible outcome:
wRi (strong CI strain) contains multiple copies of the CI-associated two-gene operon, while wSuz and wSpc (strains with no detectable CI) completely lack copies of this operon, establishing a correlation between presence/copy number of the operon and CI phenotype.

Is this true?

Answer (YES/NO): NO